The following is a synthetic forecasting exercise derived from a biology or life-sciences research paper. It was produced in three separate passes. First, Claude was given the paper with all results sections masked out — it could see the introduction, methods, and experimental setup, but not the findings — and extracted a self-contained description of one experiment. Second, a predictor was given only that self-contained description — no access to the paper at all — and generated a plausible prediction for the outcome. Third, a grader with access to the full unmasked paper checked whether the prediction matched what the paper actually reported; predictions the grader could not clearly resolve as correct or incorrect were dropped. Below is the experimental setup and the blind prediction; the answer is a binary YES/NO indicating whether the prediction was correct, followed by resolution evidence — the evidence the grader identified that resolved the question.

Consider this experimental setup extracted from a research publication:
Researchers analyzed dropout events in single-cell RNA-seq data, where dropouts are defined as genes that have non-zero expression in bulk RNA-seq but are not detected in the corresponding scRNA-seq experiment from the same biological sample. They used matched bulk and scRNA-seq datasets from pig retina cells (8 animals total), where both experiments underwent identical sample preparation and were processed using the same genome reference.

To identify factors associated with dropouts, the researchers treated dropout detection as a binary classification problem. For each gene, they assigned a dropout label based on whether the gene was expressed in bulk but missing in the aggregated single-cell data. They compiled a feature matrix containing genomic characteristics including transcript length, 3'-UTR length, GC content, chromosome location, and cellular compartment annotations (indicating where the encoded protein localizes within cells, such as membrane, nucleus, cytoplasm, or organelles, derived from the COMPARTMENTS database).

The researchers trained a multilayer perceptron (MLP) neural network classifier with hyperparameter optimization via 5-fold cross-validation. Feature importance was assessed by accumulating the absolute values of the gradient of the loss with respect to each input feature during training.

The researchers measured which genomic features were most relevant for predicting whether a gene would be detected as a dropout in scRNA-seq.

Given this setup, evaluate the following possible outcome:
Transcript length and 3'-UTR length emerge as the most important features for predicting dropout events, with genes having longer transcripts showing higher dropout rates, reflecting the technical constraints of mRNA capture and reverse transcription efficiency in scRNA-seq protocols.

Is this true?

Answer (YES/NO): NO